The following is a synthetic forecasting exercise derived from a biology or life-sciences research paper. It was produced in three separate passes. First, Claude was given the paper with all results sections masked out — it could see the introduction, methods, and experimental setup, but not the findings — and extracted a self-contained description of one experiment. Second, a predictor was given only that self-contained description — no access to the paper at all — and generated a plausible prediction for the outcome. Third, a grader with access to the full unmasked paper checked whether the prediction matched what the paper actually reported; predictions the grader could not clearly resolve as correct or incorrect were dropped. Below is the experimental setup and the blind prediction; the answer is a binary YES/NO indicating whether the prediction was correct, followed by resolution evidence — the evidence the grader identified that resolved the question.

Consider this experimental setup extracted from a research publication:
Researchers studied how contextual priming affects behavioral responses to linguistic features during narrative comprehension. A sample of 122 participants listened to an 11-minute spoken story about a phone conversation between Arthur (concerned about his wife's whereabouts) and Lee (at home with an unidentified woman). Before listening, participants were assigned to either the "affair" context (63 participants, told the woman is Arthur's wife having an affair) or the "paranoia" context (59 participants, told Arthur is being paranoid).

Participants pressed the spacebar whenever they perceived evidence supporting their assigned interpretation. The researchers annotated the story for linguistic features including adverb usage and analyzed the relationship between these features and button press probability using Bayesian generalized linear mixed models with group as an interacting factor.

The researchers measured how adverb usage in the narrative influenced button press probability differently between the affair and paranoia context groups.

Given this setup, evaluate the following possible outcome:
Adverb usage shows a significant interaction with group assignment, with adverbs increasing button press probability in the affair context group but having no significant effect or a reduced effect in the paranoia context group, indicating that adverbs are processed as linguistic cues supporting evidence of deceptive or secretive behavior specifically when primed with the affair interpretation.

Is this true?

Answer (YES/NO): NO